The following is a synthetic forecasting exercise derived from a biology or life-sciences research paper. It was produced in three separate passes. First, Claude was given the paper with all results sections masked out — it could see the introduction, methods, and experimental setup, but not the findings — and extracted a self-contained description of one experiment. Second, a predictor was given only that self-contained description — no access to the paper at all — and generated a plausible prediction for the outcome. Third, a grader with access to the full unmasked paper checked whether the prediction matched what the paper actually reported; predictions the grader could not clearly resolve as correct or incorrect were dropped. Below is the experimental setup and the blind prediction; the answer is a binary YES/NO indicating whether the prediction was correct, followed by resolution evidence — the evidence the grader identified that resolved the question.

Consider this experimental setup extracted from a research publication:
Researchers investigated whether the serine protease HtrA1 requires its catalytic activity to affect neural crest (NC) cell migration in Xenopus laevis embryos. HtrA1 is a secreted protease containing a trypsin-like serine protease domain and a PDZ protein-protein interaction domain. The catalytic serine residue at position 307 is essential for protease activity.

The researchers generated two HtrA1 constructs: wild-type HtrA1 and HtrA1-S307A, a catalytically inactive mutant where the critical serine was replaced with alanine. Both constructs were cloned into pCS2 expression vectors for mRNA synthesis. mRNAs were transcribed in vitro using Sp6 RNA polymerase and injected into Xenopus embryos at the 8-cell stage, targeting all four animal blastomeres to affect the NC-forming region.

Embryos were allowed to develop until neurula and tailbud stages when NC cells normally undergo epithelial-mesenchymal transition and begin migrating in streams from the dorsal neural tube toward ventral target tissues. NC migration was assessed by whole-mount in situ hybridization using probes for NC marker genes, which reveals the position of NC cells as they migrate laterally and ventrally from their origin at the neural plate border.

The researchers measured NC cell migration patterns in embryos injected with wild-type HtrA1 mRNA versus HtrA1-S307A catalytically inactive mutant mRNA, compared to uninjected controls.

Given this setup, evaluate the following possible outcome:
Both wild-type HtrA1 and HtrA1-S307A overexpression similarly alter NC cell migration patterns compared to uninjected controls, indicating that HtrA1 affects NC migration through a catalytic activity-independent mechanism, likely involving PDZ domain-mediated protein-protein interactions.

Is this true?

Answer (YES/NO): NO